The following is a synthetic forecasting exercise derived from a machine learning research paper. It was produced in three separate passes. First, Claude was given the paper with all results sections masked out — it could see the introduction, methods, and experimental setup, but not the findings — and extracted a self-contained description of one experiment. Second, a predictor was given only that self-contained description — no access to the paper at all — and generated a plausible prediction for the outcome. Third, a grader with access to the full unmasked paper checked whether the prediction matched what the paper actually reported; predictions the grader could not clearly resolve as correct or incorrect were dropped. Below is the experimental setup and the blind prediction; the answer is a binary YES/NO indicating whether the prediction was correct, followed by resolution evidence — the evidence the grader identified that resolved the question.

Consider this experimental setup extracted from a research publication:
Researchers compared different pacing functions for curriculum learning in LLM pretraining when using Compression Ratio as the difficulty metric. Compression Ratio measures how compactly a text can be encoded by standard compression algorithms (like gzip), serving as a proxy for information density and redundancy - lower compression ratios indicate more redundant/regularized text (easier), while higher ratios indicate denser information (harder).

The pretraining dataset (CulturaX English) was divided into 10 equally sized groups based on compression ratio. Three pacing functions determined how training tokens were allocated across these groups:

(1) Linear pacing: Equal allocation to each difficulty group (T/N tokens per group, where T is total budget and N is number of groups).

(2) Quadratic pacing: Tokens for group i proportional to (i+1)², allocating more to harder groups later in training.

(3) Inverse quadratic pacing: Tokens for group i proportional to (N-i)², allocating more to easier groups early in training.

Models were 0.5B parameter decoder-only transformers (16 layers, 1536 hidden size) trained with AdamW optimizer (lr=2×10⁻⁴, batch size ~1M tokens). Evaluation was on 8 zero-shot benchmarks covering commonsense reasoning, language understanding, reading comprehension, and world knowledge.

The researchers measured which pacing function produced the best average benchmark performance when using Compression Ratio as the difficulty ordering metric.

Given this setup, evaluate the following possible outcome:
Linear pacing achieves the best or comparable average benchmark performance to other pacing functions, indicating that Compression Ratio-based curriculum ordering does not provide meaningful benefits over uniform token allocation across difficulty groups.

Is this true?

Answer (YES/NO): NO